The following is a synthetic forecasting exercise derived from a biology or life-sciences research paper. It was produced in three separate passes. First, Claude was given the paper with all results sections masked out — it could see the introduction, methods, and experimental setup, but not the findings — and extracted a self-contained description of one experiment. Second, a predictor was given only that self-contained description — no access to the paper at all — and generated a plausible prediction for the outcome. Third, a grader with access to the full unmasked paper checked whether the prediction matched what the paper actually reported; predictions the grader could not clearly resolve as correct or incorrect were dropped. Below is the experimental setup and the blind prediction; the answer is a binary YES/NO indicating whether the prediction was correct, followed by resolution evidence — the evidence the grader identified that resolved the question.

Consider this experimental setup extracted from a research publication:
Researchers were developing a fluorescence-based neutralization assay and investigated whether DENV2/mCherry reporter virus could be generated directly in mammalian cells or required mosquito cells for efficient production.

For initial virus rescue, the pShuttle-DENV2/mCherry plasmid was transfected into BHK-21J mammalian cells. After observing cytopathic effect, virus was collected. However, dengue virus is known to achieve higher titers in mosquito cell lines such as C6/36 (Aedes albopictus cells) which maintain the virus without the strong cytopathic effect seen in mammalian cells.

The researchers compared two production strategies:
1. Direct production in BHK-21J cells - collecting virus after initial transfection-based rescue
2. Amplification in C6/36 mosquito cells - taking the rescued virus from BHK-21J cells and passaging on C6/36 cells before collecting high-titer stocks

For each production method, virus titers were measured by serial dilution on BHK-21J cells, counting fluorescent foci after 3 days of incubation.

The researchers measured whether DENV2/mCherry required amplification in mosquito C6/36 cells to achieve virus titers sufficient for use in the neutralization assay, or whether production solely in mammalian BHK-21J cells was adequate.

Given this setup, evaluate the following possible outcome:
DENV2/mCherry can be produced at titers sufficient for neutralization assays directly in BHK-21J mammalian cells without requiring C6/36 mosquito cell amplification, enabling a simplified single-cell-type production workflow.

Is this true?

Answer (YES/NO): NO